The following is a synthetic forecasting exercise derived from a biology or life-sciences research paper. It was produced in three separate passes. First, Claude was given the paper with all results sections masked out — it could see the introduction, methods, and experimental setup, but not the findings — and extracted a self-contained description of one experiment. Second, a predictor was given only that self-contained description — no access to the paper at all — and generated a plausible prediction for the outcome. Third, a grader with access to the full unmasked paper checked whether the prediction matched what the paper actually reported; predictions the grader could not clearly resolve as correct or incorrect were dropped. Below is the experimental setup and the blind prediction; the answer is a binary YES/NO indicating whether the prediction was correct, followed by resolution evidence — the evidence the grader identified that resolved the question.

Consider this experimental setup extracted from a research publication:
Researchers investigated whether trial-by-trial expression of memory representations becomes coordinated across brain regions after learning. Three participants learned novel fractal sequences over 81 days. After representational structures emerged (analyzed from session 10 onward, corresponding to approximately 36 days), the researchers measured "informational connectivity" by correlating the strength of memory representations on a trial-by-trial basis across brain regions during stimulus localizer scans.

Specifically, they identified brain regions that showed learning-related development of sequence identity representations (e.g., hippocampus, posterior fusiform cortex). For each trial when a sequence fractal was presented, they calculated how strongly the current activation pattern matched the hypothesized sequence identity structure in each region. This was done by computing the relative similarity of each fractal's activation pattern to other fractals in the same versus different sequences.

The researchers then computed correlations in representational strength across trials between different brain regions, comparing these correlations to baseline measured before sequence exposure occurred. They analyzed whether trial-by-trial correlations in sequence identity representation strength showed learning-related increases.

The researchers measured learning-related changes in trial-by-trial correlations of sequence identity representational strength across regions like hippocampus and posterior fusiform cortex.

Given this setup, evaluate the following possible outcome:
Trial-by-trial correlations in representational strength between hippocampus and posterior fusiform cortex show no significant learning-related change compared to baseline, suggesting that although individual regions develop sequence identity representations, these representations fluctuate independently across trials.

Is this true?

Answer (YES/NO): NO